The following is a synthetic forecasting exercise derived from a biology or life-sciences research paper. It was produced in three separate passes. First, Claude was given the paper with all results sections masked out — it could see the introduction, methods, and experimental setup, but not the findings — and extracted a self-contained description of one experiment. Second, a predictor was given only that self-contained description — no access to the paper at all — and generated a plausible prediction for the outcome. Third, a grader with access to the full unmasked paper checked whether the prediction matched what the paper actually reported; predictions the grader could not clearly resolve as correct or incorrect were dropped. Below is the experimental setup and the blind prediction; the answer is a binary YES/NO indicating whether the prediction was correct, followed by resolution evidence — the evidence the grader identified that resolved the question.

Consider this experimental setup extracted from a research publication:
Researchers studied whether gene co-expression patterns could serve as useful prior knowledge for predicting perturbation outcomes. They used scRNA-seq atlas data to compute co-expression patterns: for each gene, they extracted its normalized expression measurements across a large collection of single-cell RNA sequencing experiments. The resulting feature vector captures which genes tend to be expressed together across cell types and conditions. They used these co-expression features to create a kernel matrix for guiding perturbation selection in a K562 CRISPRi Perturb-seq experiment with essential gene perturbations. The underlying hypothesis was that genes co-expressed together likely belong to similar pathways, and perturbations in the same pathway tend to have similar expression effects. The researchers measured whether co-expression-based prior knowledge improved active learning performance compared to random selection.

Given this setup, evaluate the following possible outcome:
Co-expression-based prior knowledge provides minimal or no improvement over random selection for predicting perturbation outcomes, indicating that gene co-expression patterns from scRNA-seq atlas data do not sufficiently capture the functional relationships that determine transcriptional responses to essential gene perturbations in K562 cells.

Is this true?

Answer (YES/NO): NO